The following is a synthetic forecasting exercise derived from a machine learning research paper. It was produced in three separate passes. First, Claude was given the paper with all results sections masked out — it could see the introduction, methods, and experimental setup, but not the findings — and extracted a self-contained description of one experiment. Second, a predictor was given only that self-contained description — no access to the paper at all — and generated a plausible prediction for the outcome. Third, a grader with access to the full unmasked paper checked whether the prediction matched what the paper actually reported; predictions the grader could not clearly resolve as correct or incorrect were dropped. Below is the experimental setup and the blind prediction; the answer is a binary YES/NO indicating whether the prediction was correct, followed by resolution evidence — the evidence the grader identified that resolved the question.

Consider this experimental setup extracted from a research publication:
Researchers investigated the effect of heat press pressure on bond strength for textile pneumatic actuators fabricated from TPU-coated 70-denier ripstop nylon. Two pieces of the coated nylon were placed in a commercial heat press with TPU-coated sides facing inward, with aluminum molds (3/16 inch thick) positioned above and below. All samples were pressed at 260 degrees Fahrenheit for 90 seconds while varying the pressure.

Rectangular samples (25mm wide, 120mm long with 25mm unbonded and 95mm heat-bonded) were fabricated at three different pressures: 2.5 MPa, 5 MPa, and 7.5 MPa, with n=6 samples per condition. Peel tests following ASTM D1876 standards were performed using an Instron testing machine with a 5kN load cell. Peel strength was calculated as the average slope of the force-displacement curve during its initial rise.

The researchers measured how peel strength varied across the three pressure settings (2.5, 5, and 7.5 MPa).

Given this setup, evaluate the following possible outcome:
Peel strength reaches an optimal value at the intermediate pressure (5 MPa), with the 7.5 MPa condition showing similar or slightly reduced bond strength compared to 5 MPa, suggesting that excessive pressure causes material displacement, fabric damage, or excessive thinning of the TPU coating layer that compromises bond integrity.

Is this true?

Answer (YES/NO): NO